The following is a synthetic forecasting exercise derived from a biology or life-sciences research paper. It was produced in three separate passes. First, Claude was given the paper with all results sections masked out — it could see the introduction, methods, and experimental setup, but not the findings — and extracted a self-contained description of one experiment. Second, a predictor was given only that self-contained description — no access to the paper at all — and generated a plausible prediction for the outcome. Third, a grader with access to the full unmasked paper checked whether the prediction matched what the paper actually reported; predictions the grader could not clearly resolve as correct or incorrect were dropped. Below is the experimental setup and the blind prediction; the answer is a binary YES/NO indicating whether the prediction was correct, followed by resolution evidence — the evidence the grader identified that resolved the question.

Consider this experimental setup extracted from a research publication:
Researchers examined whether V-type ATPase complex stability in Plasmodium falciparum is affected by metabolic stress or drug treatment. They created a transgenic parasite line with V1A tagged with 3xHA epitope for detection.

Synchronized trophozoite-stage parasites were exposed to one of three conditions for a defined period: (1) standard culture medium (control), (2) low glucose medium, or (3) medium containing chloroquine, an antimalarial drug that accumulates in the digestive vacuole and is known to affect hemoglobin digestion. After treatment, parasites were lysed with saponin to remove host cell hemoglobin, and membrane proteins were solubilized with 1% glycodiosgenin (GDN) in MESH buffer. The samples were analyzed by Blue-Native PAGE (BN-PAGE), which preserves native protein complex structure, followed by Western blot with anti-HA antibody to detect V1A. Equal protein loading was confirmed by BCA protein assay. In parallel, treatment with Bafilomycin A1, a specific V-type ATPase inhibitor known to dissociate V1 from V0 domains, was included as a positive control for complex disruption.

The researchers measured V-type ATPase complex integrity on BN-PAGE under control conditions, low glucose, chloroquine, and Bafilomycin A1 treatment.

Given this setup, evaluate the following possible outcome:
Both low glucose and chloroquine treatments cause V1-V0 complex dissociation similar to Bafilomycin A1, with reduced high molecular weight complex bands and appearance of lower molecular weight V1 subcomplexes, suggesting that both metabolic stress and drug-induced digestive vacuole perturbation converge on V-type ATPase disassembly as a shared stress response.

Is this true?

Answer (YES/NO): NO